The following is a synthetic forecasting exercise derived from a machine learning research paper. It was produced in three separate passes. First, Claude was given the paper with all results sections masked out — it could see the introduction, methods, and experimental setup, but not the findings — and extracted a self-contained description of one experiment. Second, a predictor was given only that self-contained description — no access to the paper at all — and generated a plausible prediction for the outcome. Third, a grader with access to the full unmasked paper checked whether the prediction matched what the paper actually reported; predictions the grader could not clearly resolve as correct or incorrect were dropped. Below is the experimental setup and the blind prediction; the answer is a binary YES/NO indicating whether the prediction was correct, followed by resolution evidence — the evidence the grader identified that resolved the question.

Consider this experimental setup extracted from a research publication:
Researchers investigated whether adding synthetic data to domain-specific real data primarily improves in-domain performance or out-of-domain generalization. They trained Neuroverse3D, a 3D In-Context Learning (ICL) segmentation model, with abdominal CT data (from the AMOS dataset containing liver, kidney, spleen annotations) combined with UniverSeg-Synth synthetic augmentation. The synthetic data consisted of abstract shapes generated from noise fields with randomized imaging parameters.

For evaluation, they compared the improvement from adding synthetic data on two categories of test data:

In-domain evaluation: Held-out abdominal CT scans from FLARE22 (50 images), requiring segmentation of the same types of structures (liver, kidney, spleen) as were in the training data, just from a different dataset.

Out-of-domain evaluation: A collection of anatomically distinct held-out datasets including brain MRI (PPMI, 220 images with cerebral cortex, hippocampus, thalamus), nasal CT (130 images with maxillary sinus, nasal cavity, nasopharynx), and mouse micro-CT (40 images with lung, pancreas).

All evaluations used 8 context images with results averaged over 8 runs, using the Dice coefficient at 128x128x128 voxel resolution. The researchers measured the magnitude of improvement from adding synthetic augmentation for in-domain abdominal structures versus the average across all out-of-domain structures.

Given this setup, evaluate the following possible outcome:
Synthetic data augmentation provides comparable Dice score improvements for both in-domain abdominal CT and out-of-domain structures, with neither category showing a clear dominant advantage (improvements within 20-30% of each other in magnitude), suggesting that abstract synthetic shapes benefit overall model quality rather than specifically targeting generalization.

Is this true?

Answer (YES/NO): NO